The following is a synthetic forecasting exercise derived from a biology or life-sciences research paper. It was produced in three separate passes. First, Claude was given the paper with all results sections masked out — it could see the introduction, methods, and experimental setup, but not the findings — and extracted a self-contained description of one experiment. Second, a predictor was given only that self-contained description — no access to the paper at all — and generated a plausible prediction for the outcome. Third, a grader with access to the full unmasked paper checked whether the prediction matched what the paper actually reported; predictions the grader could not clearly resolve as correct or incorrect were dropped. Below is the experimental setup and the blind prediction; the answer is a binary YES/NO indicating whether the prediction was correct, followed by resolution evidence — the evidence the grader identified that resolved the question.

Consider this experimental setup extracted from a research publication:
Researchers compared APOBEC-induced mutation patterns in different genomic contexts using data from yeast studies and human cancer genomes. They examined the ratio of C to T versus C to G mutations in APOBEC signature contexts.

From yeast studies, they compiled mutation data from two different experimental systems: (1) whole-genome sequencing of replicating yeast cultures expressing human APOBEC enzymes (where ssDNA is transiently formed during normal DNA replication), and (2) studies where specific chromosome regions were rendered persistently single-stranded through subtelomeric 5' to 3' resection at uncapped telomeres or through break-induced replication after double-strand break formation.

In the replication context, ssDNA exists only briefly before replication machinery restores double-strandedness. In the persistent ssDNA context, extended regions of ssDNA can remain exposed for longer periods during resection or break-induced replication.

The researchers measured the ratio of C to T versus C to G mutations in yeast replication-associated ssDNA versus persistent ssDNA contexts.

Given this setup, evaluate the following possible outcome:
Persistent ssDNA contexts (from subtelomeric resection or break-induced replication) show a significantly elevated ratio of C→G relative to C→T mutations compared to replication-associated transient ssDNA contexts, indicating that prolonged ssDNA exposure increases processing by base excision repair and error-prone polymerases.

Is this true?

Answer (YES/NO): YES